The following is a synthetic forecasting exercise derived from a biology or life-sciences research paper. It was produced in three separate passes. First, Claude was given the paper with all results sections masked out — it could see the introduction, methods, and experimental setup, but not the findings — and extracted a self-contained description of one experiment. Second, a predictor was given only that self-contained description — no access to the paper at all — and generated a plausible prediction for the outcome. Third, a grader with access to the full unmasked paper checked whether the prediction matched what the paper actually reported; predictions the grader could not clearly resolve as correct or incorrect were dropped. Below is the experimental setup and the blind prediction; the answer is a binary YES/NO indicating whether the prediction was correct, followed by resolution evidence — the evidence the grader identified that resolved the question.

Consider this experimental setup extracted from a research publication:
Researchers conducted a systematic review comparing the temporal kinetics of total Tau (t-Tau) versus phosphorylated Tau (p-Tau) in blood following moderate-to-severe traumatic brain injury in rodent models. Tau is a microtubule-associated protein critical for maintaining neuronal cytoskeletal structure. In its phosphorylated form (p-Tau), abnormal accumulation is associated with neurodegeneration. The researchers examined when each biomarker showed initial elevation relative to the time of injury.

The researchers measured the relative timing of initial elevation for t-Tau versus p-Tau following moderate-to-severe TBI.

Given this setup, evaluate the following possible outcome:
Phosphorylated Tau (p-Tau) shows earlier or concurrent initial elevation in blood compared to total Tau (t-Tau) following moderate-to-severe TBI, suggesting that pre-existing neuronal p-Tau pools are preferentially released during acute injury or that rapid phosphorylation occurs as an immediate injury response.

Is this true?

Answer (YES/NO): NO